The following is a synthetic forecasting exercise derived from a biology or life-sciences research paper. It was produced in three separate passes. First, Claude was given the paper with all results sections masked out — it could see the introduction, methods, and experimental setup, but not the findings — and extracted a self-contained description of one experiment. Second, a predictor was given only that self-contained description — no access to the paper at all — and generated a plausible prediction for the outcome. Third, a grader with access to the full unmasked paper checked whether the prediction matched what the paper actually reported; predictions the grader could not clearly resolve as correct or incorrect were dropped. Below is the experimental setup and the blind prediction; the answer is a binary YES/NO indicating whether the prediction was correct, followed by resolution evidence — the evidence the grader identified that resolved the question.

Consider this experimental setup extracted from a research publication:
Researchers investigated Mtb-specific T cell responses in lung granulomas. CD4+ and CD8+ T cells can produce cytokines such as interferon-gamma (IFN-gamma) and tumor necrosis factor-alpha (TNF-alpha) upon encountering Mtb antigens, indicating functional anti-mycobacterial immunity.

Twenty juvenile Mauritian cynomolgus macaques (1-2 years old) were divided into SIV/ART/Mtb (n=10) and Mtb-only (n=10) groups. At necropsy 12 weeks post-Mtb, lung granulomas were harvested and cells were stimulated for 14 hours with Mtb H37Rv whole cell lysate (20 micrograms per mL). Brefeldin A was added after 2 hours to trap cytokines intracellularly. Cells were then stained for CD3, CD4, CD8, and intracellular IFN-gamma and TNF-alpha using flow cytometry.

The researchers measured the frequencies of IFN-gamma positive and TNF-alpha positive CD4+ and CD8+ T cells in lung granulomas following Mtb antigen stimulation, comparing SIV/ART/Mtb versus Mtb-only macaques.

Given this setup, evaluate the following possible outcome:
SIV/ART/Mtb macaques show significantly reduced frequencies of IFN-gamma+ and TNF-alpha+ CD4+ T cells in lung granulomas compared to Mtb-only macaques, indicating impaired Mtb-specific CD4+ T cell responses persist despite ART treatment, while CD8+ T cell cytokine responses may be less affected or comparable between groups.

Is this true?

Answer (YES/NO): NO